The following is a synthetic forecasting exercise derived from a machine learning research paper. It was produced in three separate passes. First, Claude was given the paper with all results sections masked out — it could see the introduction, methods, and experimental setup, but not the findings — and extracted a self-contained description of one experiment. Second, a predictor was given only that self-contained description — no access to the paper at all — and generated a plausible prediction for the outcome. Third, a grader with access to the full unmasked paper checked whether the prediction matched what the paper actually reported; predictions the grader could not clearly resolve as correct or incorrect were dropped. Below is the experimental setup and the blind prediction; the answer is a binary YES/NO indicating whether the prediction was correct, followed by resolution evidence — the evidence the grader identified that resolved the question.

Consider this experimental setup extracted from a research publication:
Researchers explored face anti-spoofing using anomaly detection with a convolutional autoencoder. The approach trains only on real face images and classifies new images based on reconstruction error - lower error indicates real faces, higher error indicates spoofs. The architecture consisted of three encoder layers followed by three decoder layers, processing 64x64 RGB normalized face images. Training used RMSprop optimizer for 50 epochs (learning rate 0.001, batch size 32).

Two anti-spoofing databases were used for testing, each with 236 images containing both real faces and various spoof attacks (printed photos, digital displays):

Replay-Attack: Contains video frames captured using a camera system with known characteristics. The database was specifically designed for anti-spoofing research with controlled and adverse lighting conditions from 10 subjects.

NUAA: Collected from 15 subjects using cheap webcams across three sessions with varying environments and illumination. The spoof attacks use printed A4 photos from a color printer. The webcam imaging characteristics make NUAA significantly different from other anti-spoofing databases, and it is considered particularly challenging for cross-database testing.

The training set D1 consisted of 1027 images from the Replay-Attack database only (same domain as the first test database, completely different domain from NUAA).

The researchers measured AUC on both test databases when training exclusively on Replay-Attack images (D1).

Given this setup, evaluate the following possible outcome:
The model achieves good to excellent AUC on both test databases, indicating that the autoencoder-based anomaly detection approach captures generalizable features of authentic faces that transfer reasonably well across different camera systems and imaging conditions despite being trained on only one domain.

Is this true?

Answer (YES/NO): NO